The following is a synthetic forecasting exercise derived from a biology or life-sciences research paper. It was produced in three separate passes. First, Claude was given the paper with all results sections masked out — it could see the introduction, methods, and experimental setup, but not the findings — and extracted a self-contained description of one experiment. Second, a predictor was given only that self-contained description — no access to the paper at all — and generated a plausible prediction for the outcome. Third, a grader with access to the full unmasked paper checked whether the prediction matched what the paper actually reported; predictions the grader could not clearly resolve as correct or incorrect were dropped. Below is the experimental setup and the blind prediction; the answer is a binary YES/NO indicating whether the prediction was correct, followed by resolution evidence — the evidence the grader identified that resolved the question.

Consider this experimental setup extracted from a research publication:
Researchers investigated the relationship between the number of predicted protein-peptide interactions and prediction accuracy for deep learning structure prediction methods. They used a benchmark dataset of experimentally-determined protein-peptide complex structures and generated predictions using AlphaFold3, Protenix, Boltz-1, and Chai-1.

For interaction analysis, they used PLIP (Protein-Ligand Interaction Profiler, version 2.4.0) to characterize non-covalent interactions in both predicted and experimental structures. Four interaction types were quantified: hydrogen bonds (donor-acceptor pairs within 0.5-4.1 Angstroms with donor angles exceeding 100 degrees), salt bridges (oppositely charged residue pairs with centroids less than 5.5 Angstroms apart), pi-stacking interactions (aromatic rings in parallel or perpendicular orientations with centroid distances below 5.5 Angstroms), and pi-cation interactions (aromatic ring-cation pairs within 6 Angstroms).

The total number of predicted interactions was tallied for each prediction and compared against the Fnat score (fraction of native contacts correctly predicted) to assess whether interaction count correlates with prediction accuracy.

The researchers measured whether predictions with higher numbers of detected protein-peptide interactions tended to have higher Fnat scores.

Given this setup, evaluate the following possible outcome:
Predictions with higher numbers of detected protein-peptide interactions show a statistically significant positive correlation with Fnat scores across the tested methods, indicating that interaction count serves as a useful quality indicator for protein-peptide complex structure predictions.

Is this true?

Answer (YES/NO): NO